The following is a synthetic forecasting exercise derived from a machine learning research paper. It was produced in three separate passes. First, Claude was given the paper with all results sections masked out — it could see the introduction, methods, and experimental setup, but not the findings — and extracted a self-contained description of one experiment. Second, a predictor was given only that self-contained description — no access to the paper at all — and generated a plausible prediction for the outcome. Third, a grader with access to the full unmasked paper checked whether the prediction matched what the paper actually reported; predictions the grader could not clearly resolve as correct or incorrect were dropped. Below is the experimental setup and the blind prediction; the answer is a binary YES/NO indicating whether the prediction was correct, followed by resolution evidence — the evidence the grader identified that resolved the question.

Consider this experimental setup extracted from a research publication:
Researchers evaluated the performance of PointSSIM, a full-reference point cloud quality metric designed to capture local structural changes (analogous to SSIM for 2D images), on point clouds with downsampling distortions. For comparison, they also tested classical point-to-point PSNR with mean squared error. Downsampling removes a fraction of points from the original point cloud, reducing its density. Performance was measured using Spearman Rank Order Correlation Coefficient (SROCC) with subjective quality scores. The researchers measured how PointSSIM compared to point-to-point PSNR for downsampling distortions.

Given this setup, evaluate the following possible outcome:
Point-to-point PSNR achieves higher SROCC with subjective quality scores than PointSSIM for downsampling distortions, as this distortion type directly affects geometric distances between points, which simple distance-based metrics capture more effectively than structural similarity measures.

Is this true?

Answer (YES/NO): NO